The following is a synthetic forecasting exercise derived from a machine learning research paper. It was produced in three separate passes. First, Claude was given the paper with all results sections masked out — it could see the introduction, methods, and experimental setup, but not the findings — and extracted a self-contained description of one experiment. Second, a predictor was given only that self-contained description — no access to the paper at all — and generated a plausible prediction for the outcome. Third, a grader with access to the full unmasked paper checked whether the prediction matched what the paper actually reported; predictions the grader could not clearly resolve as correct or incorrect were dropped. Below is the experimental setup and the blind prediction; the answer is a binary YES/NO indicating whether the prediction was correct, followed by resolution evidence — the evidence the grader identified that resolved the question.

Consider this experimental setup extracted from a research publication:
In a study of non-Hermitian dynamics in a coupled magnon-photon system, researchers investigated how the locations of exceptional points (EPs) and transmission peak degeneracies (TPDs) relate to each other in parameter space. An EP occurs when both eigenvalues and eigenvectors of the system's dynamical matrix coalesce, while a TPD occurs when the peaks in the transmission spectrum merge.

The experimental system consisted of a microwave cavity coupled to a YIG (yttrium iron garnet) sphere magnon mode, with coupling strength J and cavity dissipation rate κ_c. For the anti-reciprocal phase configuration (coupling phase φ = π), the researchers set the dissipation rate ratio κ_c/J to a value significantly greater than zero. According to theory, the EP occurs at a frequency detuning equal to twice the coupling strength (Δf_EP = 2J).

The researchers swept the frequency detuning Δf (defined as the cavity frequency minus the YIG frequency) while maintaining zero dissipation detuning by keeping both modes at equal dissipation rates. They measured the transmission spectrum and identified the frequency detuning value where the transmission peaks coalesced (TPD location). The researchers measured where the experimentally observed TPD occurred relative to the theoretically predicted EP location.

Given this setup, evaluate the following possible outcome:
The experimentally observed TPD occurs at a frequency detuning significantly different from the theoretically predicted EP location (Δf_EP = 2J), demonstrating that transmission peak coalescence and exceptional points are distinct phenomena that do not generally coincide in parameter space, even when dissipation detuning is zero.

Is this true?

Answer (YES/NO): NO